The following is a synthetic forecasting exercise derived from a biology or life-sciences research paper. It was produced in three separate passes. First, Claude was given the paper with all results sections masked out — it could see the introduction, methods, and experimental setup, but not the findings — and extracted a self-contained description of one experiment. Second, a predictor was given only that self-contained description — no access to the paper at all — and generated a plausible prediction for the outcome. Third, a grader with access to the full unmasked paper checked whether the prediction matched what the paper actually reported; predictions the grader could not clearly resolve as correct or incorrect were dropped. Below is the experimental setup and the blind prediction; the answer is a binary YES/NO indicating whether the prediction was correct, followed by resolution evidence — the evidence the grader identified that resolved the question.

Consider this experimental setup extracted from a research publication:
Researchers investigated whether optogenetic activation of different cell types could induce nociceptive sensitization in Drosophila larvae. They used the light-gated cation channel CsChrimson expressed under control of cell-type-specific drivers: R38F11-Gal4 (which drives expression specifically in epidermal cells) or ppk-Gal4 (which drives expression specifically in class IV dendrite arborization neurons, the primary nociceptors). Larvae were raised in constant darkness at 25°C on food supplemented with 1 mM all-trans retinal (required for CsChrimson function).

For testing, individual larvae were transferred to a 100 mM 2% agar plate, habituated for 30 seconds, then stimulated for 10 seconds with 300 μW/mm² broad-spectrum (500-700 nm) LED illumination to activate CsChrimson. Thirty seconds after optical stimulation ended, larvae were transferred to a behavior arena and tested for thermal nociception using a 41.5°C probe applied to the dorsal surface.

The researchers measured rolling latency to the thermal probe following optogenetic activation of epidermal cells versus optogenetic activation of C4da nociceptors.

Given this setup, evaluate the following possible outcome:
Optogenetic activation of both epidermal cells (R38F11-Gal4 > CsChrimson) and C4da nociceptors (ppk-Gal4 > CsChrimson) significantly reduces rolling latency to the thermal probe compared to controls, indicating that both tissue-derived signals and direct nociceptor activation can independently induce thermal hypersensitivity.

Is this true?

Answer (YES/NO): NO